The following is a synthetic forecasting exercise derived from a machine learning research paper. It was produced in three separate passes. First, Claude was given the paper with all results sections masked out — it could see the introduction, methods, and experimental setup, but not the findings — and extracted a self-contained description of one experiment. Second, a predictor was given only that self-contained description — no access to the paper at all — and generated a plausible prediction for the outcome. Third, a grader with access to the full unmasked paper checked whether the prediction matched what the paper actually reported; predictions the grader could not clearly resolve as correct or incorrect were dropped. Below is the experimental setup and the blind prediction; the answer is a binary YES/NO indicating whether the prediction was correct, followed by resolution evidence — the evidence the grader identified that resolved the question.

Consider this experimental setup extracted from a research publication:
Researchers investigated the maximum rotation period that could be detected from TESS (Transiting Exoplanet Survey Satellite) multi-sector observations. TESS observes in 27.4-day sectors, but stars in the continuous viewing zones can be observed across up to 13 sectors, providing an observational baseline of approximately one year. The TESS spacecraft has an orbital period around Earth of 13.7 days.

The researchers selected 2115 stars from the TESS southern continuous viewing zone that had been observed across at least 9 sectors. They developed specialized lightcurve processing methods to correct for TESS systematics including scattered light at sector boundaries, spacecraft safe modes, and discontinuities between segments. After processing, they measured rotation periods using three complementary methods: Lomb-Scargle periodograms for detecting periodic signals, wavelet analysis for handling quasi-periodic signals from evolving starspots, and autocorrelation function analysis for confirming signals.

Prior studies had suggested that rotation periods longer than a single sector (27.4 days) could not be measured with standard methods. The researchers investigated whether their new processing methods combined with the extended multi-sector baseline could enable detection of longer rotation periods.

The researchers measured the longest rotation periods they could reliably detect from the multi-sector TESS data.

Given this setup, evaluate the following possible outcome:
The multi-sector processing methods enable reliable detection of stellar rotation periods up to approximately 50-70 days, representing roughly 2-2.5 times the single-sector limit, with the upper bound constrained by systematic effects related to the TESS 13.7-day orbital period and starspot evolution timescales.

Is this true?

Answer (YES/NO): NO